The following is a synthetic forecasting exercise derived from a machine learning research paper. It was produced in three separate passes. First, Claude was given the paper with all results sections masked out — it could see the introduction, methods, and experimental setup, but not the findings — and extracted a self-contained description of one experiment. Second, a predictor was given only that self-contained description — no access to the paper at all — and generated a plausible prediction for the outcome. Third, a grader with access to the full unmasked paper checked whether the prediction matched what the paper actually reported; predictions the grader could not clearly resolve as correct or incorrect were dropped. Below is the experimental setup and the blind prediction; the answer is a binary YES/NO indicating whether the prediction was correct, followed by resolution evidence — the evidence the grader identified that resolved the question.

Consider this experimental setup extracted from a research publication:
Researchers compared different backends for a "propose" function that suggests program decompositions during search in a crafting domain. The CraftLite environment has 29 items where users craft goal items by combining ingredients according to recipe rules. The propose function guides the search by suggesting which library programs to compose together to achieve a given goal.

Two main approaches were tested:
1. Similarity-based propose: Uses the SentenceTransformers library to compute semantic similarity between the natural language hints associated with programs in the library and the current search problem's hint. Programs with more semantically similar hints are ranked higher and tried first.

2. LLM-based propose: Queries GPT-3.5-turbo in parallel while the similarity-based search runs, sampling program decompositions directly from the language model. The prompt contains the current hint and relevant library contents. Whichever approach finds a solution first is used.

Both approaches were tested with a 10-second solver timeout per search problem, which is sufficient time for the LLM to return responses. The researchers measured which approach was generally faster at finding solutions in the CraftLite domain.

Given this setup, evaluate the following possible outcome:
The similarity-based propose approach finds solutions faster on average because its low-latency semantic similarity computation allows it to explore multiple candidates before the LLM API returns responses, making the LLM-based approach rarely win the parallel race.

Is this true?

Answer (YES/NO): YES